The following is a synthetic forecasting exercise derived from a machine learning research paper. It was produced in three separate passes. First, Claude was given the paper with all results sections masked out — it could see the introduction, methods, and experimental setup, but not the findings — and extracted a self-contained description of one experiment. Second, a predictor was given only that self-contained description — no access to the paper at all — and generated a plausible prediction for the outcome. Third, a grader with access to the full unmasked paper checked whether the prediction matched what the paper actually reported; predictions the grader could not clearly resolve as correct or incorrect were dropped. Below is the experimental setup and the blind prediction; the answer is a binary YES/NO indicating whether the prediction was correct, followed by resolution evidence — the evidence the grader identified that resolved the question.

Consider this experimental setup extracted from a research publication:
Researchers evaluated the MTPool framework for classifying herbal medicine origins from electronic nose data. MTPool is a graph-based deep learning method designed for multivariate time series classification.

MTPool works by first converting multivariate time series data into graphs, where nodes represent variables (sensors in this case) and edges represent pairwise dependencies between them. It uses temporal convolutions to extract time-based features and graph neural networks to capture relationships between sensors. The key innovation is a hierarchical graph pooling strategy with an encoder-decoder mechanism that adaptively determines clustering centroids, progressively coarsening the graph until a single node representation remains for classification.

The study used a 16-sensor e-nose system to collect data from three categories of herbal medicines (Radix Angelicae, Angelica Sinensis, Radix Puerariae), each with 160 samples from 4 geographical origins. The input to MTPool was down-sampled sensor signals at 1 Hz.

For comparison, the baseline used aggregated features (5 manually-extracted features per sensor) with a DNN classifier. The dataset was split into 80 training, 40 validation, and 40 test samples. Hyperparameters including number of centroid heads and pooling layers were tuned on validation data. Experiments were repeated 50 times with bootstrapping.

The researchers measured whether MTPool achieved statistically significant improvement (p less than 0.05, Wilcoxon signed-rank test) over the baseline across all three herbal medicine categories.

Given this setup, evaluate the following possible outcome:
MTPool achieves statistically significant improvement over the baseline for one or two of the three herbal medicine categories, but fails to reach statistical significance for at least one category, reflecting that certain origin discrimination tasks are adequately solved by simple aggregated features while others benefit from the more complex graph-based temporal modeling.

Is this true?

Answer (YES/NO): YES